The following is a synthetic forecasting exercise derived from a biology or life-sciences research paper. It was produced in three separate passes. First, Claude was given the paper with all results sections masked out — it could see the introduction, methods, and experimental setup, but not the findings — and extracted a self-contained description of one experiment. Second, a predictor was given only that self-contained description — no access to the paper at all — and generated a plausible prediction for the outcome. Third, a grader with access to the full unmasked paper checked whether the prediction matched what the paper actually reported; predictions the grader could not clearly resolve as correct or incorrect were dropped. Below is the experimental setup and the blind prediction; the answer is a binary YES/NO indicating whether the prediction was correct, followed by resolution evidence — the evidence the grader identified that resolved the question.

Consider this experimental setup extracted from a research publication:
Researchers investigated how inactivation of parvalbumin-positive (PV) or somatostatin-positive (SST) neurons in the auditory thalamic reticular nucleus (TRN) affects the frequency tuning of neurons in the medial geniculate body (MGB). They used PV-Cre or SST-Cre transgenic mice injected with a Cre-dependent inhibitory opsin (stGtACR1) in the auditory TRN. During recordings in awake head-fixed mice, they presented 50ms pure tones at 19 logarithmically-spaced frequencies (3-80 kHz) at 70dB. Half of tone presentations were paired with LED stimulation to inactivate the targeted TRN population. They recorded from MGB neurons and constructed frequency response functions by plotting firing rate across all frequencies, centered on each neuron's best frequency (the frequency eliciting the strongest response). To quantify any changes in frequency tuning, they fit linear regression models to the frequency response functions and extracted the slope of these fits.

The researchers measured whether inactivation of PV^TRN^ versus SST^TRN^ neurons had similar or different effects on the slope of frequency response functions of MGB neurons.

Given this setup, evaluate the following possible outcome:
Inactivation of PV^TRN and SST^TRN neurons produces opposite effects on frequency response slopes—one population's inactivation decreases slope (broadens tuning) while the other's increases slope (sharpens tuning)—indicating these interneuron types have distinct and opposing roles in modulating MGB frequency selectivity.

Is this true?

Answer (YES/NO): NO